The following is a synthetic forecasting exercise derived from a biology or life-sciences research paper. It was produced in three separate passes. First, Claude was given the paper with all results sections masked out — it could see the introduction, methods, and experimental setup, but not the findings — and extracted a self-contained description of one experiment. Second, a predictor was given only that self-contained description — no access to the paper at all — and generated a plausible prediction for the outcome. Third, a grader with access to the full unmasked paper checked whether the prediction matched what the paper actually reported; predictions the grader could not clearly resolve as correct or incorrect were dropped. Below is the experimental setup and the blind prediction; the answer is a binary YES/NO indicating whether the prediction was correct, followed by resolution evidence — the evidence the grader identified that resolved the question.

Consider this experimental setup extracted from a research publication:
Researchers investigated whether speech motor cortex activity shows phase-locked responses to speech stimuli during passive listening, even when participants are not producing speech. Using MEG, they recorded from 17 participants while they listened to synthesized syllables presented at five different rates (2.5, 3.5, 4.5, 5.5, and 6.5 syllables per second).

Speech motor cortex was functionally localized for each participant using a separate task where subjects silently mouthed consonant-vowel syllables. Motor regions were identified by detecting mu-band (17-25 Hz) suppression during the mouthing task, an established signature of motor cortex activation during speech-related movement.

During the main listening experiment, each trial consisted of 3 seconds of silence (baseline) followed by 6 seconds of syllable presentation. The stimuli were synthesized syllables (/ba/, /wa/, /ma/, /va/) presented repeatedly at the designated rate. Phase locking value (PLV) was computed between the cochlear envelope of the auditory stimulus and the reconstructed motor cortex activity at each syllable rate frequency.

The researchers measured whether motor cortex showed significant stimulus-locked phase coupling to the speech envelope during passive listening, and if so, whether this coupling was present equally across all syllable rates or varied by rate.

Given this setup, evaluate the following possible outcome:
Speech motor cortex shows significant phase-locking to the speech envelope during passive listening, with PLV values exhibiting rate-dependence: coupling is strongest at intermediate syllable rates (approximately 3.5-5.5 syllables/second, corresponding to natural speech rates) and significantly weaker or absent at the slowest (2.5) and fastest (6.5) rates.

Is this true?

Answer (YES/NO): NO